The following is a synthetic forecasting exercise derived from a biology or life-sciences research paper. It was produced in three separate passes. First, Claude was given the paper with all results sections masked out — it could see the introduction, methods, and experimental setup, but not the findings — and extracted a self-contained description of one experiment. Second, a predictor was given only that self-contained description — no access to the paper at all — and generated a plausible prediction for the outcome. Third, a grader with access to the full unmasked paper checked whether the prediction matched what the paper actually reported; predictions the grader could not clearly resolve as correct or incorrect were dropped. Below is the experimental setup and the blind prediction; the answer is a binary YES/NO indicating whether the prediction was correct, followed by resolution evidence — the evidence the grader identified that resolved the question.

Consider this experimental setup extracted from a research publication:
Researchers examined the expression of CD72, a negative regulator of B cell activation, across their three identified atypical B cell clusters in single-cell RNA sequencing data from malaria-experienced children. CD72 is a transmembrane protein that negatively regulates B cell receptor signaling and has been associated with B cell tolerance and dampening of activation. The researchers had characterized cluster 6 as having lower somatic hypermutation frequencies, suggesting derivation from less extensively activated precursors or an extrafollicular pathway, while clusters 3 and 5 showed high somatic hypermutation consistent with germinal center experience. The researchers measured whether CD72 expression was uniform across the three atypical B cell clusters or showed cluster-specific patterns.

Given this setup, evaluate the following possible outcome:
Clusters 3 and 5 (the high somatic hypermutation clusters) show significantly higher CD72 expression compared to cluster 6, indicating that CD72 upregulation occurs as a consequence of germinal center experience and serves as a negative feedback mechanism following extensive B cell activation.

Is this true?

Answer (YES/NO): NO